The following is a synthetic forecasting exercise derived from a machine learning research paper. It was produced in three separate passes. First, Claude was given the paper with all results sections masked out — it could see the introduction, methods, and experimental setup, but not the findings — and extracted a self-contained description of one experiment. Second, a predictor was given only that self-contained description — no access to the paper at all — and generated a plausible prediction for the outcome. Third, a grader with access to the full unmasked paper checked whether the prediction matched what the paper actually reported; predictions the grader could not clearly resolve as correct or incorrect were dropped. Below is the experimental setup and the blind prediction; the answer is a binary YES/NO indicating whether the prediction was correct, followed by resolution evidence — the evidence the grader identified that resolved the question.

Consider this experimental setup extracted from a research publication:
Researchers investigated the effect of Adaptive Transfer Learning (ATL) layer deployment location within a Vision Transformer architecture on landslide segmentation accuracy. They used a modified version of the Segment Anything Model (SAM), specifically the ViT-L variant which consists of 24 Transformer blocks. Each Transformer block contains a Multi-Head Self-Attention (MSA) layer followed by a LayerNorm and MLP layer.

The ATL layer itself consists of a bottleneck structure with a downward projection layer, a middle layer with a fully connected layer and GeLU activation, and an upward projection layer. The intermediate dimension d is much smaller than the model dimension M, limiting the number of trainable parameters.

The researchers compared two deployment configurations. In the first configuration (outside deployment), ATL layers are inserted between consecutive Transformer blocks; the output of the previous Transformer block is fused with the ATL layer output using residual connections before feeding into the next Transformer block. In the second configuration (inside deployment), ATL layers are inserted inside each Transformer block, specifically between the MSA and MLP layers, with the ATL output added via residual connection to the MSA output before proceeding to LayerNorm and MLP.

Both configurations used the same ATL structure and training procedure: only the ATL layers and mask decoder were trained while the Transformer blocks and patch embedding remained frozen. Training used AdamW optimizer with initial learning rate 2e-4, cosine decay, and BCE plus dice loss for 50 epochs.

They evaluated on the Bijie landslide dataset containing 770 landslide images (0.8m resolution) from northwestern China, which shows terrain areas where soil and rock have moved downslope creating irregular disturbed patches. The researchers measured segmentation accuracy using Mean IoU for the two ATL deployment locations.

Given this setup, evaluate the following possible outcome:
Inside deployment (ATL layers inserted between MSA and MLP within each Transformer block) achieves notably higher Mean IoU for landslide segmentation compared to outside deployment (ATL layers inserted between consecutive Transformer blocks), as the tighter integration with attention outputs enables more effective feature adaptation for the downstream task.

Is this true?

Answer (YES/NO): NO